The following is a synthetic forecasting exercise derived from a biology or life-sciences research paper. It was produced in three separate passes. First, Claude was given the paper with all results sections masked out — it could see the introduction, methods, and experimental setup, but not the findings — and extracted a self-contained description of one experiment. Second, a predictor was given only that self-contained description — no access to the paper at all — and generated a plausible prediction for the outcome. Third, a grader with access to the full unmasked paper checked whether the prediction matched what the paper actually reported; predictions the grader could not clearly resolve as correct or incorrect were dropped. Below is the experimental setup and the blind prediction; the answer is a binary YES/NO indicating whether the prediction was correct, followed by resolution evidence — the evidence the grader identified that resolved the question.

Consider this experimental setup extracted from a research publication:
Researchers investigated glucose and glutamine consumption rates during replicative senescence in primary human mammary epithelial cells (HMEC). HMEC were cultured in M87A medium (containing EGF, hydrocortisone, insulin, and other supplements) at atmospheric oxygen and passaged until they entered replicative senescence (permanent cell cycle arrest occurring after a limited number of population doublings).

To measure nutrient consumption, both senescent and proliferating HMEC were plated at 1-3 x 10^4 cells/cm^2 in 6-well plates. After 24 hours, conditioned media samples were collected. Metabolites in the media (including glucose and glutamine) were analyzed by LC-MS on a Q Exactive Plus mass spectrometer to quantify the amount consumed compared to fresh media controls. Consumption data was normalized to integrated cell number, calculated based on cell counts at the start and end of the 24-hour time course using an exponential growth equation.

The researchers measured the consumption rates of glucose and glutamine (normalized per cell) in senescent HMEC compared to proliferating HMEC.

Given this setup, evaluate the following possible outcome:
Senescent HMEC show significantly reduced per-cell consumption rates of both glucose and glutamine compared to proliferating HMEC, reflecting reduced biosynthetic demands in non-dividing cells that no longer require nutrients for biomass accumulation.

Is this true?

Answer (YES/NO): NO